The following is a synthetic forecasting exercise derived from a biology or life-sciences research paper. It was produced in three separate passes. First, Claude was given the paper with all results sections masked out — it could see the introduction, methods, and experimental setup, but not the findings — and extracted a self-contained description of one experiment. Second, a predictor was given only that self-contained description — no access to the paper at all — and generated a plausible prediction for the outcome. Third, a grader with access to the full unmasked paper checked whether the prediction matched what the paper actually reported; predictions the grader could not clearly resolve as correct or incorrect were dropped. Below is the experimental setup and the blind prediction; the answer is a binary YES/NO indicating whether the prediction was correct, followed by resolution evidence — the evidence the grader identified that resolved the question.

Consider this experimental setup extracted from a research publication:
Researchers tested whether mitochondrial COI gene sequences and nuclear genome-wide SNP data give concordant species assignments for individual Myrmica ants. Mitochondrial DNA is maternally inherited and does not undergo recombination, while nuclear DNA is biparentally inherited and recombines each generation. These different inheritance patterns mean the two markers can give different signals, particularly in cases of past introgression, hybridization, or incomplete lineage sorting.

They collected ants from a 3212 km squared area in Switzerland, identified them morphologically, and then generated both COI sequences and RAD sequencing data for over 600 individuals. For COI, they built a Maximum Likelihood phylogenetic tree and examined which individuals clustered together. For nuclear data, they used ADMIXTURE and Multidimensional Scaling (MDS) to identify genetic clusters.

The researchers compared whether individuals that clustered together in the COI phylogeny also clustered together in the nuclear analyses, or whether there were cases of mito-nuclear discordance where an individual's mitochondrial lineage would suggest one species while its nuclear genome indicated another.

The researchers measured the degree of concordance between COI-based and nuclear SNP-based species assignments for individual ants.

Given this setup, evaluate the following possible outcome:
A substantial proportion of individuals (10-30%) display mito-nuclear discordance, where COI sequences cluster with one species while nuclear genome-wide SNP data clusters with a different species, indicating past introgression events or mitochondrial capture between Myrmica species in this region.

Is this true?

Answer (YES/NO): NO